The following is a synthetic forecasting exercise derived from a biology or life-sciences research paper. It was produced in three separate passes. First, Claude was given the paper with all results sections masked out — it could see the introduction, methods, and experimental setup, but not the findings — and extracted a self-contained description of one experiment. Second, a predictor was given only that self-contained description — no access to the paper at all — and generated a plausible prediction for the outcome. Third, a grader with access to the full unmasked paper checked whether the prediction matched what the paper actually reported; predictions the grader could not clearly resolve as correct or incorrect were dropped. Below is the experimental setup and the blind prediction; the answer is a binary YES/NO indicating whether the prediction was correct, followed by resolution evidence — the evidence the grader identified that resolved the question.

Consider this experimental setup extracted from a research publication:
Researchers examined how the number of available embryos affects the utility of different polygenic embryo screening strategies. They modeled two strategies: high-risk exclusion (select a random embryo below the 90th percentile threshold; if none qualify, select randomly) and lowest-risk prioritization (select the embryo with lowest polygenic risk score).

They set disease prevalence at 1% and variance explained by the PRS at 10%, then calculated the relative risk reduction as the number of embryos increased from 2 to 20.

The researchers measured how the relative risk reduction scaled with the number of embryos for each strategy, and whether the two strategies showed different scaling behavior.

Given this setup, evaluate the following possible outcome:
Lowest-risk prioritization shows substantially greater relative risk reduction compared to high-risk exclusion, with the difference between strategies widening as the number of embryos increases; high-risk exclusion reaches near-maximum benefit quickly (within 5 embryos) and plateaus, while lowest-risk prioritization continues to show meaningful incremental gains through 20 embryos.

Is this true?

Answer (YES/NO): NO